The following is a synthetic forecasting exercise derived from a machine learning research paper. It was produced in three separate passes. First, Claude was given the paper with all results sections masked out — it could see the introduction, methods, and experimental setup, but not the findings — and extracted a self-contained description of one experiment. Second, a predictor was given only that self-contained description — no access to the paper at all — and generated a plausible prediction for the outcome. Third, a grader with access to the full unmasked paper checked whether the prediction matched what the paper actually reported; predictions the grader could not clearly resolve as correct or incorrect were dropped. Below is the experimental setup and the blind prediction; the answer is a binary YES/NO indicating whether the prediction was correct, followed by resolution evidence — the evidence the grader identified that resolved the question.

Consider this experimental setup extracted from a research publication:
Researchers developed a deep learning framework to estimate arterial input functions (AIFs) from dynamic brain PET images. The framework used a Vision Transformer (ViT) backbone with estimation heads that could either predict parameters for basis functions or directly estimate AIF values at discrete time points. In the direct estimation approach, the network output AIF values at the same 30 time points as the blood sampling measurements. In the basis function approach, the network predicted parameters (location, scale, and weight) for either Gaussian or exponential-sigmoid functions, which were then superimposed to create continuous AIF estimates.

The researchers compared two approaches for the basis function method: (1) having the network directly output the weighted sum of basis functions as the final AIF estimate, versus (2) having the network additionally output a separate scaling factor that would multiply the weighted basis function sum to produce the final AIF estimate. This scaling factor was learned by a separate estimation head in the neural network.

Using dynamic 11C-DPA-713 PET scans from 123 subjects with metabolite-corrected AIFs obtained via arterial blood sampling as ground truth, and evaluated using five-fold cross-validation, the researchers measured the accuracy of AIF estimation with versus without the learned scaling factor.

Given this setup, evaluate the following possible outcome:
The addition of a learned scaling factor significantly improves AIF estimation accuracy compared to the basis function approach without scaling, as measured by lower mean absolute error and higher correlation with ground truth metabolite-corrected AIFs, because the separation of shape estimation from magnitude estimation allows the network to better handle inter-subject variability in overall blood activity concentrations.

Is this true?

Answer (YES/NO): NO